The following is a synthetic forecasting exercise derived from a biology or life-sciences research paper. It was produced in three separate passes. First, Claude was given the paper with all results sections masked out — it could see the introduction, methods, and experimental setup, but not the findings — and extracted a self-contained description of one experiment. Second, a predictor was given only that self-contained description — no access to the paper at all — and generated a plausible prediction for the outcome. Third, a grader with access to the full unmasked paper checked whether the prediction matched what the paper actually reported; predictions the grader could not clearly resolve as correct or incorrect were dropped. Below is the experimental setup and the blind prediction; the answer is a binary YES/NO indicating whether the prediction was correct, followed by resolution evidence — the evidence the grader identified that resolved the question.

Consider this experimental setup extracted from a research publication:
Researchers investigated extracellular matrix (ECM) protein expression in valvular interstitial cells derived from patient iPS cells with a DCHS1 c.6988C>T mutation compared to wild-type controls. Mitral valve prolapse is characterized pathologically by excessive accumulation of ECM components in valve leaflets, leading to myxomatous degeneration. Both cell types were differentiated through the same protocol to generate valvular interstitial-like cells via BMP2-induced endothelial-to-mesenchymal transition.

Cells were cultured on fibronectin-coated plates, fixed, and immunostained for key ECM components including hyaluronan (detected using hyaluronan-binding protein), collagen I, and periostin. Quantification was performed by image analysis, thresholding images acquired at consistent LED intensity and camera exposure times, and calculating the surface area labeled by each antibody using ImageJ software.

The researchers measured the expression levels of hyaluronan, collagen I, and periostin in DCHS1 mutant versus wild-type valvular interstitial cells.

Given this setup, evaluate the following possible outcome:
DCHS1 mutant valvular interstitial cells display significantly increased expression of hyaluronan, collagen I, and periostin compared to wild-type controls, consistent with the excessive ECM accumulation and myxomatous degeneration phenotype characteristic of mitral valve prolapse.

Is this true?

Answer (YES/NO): YES